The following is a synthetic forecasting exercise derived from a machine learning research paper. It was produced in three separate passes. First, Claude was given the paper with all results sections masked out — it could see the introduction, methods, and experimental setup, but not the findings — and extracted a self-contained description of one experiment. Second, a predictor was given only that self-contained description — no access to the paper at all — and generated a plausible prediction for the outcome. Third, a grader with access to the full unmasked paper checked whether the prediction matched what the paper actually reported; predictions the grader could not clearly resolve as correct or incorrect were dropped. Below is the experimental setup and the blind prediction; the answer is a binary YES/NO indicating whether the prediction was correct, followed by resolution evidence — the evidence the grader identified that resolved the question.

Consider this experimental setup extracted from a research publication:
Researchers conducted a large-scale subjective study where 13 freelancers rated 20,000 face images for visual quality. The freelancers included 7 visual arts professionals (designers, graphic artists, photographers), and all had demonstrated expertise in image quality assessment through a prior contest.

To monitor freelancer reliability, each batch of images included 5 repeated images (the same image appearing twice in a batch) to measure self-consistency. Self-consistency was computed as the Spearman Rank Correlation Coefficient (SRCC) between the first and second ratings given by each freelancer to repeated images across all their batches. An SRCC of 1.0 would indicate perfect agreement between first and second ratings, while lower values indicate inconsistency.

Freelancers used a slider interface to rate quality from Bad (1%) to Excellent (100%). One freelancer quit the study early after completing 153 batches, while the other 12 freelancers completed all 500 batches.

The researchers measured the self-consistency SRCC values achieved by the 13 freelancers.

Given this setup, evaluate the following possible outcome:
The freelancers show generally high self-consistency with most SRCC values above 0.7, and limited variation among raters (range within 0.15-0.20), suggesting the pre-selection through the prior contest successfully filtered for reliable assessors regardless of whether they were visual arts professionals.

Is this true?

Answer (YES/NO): NO